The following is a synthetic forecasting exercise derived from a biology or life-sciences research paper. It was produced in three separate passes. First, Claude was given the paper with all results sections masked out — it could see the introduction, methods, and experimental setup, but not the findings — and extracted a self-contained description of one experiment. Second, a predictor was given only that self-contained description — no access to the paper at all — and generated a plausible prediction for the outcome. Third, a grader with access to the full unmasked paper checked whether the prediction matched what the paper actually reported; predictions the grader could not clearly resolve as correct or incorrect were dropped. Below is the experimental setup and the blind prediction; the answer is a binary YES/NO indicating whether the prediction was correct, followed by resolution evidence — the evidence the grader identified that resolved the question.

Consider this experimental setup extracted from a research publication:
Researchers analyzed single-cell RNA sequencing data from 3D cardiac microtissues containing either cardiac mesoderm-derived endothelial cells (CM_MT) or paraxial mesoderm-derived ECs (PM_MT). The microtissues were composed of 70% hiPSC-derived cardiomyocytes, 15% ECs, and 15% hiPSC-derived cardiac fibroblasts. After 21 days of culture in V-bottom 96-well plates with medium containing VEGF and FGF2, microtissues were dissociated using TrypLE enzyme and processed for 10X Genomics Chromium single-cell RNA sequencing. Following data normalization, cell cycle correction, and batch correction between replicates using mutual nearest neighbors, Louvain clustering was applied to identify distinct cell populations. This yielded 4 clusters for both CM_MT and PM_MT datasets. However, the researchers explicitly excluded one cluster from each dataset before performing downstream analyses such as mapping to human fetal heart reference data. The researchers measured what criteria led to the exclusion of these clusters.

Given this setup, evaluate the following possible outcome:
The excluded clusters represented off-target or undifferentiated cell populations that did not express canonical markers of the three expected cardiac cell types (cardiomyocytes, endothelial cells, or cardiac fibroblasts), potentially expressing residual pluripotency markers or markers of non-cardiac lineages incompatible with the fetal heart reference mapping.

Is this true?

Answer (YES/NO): NO